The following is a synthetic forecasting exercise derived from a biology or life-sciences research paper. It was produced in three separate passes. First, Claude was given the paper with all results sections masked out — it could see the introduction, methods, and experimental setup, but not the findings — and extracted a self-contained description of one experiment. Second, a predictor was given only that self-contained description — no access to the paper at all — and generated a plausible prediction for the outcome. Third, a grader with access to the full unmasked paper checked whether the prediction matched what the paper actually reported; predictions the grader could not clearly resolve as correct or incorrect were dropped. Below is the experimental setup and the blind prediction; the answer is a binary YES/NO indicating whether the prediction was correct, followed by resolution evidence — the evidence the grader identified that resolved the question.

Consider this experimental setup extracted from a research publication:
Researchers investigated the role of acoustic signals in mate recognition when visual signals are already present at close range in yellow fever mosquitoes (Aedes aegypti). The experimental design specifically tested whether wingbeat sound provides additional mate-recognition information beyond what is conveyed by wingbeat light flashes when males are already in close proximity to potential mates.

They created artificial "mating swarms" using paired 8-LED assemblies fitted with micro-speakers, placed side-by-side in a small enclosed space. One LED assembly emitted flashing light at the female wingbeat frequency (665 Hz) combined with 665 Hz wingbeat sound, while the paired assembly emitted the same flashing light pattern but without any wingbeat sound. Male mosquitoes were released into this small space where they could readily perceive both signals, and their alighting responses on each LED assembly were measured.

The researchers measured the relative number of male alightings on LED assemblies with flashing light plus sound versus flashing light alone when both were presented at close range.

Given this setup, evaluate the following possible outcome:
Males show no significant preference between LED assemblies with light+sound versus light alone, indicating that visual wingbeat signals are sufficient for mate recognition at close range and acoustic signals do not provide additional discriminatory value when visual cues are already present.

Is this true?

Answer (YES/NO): NO